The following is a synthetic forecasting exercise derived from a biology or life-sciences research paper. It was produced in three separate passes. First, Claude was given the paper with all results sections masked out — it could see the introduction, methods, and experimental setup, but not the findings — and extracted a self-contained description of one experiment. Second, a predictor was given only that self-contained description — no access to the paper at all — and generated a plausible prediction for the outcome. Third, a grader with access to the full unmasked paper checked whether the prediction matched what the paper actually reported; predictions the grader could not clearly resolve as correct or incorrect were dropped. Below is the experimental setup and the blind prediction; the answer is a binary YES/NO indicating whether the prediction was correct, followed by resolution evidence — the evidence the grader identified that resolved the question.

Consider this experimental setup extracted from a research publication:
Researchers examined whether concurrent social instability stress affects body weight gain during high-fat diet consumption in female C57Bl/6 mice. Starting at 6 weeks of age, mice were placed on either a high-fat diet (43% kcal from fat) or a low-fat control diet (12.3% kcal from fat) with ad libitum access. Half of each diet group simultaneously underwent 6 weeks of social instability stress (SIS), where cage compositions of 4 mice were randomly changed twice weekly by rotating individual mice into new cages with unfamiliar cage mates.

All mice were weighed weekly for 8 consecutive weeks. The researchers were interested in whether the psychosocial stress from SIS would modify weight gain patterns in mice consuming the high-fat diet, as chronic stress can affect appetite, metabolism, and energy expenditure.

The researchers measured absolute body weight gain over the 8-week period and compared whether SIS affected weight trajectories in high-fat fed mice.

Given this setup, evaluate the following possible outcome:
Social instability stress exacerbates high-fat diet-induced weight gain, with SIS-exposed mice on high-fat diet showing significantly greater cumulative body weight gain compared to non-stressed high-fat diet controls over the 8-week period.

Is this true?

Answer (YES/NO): NO